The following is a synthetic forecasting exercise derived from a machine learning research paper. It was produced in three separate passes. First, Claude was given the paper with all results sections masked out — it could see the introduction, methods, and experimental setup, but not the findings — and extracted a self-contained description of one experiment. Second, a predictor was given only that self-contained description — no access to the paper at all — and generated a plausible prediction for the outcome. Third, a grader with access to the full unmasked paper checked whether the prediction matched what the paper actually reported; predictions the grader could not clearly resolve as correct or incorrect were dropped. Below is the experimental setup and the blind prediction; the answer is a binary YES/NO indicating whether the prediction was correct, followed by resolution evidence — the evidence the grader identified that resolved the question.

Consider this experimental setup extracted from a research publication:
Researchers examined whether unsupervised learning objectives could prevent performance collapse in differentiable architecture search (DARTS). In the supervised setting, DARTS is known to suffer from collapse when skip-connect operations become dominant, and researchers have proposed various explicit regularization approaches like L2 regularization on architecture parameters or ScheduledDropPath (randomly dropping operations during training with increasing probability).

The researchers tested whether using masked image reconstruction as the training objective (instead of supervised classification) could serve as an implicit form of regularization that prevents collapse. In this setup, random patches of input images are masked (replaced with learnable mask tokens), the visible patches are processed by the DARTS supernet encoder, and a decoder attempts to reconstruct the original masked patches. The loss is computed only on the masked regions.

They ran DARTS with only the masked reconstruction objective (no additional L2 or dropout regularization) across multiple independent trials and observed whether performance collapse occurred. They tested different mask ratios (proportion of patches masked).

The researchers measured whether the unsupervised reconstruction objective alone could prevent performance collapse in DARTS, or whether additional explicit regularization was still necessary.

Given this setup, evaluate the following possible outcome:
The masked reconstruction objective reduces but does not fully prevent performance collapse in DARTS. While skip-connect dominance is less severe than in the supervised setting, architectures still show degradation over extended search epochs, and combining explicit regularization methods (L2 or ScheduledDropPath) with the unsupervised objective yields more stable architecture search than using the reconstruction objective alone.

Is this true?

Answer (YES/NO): NO